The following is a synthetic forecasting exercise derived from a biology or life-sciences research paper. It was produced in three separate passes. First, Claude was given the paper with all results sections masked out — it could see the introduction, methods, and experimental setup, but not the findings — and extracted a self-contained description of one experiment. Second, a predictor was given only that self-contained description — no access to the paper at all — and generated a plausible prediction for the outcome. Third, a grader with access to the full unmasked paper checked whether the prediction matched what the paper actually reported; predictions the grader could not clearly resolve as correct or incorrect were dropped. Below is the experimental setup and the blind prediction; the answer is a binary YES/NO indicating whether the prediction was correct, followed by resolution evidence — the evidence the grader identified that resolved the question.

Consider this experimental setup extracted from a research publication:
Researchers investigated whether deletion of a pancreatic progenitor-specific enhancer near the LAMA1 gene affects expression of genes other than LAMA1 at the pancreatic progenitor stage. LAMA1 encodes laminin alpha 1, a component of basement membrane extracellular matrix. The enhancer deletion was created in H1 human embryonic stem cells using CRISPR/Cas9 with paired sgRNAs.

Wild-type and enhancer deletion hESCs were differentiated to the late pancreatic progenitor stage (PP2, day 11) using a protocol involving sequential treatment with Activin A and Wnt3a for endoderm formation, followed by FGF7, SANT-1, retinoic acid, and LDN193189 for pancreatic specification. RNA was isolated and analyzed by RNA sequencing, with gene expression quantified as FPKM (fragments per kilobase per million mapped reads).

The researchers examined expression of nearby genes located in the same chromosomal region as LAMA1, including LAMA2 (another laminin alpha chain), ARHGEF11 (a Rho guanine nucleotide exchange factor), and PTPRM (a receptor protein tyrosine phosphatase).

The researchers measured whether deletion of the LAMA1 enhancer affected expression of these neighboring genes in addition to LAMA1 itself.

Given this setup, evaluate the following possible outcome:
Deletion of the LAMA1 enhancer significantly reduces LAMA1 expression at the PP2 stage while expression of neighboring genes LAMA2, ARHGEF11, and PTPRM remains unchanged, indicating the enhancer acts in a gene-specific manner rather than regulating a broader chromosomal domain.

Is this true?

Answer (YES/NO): NO